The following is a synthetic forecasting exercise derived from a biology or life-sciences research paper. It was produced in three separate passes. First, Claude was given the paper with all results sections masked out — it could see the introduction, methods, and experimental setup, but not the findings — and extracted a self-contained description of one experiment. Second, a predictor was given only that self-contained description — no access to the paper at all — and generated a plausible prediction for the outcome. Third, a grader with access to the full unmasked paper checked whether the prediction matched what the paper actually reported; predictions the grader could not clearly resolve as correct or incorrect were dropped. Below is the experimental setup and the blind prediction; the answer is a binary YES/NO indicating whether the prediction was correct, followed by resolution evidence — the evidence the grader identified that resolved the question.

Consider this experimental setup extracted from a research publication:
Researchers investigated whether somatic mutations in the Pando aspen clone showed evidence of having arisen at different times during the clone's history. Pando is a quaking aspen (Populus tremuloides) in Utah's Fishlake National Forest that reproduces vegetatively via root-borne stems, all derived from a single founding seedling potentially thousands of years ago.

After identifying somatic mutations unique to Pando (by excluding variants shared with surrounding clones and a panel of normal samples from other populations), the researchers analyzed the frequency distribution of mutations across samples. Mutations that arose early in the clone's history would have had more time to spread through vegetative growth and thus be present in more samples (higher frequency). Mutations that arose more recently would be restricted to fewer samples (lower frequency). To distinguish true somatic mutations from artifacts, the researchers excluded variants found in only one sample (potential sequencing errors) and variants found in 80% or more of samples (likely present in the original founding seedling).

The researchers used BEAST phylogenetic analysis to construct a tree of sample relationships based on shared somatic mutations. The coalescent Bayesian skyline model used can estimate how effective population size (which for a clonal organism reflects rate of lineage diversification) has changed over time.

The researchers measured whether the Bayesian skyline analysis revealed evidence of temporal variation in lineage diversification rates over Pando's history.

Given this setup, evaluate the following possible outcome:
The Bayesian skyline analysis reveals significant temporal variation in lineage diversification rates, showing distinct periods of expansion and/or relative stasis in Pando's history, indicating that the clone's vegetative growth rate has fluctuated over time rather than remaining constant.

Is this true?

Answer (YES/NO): YES